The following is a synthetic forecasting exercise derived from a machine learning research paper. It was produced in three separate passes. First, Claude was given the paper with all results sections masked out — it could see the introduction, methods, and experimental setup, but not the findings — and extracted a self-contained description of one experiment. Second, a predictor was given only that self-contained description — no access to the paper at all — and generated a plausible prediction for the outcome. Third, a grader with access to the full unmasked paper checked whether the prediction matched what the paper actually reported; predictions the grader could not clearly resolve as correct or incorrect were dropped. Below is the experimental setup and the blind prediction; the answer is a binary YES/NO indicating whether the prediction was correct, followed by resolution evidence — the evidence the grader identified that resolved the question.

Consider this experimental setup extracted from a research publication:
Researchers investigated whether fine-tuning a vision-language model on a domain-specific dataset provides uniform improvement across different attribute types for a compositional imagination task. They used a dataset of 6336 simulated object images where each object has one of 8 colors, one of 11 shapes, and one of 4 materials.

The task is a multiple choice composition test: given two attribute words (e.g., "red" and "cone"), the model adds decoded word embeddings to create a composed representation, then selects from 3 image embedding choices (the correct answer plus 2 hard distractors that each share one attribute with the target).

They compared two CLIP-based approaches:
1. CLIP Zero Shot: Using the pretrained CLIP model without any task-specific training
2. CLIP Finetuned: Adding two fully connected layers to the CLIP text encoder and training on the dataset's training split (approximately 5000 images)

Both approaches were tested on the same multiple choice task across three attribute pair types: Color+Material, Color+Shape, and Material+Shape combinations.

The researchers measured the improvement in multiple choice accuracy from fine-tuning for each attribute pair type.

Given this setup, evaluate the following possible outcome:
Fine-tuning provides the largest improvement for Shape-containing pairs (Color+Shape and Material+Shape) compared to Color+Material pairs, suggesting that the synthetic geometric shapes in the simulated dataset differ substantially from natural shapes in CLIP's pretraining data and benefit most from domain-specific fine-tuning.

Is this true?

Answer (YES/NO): NO